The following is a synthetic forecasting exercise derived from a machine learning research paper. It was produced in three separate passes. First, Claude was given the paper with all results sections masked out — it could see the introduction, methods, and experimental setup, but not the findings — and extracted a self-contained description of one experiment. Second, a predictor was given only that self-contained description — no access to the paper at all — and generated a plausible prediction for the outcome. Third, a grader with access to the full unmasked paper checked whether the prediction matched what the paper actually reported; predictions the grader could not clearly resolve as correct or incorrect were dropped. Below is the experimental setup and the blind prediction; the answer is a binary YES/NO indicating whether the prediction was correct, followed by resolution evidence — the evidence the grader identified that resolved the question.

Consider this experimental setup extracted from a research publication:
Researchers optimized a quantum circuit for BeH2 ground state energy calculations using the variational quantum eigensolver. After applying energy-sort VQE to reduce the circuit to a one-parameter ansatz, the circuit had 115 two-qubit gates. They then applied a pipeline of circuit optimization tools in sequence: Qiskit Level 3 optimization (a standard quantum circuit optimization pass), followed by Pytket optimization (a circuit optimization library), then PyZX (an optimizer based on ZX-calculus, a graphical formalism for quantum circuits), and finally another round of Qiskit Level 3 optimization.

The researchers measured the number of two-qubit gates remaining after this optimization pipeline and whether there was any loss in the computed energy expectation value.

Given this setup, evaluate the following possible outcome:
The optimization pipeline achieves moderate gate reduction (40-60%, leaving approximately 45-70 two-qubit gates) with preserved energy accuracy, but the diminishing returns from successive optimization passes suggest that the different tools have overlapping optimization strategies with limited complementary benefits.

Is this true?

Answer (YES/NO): NO